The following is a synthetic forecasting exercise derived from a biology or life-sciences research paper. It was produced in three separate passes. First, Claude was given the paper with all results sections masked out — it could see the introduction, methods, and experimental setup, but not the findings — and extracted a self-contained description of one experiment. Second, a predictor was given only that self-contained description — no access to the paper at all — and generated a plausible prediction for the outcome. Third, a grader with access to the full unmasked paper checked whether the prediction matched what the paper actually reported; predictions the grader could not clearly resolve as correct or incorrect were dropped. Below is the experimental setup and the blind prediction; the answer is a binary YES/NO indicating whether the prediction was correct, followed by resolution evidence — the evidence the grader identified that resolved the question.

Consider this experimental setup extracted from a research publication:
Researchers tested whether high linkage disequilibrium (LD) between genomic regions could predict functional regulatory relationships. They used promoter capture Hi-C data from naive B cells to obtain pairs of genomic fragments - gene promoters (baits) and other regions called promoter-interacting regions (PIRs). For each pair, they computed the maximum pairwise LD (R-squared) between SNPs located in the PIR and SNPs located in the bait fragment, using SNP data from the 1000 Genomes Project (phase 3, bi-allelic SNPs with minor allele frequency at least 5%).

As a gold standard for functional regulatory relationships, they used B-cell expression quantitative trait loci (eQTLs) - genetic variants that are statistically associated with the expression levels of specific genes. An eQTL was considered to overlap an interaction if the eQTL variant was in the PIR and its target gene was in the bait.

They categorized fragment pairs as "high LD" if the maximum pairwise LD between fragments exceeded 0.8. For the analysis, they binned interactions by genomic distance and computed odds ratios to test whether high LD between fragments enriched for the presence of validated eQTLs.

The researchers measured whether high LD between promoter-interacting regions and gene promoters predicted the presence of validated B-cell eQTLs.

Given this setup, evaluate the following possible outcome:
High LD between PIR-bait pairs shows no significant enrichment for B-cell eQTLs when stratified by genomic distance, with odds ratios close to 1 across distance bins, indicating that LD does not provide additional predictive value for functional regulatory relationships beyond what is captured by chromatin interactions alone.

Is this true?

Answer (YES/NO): NO